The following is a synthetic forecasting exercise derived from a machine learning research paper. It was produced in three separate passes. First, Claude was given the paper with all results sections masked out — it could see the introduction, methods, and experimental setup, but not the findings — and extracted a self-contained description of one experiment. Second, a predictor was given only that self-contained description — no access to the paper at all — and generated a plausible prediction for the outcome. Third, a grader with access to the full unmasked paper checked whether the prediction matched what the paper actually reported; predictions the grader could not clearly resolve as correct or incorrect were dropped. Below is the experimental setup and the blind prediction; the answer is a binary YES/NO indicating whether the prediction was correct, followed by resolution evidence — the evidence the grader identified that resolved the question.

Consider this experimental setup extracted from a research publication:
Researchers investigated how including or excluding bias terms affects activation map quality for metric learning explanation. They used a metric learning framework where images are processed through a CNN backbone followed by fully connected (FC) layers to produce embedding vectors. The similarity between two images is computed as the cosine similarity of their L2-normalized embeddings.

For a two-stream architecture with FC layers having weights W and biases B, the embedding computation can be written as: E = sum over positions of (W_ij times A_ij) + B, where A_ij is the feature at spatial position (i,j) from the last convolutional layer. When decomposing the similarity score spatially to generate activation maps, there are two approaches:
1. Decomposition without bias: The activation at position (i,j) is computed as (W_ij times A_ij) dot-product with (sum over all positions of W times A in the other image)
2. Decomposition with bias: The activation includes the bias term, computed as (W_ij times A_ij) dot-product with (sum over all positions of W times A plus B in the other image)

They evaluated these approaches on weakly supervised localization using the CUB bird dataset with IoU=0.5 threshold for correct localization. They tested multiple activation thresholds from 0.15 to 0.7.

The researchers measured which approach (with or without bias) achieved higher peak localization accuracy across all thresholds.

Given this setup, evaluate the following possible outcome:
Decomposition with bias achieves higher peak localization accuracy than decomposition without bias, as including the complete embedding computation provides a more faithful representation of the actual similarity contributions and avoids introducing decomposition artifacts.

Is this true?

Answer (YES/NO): NO